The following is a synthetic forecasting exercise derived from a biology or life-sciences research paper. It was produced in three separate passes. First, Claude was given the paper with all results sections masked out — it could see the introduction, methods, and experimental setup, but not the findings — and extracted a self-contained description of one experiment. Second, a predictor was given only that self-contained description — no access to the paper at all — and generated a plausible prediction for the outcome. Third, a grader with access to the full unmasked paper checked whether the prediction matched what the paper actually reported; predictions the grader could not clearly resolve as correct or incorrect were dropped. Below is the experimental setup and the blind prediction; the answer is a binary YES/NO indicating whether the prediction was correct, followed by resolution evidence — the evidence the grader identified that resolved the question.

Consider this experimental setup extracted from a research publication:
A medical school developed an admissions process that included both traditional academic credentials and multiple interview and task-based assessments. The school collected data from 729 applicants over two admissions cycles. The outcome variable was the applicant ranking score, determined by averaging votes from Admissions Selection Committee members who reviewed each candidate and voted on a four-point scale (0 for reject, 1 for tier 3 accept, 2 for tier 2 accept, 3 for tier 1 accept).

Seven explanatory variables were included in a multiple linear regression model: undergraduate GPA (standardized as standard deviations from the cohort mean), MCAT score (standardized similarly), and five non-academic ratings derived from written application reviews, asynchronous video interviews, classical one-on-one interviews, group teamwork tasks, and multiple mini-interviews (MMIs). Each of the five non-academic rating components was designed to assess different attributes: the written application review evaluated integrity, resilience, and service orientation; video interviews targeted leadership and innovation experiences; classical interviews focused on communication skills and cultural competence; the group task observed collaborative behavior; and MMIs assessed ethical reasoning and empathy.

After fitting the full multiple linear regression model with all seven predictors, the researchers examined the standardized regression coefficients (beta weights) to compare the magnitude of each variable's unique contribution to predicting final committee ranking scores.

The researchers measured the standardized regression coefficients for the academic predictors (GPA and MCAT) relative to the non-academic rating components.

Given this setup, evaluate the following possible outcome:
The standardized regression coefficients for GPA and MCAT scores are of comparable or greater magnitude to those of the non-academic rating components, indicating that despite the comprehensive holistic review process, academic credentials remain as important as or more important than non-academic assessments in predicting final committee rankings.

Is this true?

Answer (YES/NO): NO